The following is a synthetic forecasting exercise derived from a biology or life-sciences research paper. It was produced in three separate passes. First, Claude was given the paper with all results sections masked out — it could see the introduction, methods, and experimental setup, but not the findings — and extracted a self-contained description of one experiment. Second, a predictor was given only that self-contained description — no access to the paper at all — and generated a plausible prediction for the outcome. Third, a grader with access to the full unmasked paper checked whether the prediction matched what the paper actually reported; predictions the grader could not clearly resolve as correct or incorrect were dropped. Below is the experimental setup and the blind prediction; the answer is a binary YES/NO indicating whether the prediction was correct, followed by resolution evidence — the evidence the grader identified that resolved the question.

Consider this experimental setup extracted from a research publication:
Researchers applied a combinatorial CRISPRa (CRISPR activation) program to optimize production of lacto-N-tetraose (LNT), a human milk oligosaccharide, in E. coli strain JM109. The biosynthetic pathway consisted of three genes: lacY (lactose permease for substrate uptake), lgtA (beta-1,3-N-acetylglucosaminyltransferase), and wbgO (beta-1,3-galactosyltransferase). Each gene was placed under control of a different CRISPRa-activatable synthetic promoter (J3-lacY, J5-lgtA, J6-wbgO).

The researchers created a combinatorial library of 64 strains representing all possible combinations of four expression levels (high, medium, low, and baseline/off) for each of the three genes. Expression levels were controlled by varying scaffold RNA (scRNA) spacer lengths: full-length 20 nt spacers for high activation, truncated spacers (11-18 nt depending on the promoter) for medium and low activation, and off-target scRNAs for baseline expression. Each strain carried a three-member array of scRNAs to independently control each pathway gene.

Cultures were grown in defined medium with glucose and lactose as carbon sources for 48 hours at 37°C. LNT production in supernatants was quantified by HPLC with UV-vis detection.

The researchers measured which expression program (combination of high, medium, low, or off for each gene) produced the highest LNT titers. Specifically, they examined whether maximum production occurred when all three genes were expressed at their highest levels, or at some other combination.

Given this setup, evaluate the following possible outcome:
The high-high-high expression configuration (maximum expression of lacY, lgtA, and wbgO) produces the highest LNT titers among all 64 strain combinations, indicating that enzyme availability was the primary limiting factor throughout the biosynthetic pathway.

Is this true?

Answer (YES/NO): NO